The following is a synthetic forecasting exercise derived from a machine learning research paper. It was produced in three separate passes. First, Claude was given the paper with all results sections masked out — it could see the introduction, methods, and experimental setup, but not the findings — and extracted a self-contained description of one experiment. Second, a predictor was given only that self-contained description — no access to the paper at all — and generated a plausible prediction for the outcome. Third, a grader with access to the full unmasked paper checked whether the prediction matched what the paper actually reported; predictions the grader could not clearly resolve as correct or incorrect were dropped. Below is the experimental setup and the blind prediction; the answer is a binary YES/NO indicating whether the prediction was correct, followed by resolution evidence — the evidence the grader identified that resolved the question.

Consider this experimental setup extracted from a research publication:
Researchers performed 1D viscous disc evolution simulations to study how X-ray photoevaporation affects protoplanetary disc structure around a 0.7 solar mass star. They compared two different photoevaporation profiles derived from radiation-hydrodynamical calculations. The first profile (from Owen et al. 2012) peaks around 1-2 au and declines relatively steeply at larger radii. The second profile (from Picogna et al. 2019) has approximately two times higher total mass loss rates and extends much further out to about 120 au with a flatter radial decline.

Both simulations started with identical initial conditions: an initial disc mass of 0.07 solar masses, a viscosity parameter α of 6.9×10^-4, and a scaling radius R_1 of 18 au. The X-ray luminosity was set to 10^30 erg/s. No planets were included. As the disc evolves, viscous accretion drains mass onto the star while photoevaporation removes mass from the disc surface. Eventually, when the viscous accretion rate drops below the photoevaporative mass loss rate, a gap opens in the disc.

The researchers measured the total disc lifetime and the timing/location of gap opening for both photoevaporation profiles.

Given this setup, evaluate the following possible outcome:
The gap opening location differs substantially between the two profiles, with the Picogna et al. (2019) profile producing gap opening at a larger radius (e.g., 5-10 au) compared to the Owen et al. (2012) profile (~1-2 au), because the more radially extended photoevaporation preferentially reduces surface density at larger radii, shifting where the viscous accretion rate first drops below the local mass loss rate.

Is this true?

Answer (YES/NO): YES